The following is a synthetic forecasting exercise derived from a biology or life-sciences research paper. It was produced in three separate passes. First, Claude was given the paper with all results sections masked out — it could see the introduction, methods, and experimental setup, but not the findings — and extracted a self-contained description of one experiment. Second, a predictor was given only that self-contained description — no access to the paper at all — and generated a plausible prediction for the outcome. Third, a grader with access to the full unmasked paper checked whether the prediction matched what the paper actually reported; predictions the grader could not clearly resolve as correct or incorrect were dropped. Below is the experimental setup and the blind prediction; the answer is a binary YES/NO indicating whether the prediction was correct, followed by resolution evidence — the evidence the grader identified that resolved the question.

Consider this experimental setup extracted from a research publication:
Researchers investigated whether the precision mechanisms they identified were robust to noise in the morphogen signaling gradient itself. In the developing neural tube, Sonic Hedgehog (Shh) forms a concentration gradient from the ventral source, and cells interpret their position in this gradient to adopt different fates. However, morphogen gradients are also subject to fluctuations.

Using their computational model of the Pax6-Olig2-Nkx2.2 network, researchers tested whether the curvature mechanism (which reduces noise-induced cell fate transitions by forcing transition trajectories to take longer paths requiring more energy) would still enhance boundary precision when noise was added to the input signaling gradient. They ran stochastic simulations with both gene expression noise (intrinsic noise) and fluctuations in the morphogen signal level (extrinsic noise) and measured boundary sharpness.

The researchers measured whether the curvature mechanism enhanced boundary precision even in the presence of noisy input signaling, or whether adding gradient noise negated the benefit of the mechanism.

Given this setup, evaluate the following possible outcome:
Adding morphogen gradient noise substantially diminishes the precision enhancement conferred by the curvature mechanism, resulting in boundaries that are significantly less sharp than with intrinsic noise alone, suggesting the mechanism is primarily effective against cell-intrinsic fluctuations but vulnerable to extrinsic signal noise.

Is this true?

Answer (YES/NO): NO